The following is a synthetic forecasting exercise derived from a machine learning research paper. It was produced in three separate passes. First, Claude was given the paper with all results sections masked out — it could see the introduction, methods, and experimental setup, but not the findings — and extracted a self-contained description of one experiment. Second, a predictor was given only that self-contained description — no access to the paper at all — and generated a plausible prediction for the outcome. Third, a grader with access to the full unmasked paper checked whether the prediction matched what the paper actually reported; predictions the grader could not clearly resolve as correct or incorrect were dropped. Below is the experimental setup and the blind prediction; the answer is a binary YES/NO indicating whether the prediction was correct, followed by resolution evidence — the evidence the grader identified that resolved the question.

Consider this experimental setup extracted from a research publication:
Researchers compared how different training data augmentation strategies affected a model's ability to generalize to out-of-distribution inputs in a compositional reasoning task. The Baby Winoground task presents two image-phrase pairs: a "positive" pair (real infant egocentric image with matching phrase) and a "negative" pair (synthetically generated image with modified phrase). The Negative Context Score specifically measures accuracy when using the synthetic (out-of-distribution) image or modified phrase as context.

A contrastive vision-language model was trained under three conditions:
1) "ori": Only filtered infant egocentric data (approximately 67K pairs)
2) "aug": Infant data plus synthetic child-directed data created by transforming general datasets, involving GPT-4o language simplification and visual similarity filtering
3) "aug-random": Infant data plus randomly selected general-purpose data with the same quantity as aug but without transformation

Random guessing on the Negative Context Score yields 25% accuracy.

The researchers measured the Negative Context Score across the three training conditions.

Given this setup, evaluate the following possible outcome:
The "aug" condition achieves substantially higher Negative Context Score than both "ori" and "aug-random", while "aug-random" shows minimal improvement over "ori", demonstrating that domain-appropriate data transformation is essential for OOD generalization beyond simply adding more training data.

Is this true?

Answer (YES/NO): NO